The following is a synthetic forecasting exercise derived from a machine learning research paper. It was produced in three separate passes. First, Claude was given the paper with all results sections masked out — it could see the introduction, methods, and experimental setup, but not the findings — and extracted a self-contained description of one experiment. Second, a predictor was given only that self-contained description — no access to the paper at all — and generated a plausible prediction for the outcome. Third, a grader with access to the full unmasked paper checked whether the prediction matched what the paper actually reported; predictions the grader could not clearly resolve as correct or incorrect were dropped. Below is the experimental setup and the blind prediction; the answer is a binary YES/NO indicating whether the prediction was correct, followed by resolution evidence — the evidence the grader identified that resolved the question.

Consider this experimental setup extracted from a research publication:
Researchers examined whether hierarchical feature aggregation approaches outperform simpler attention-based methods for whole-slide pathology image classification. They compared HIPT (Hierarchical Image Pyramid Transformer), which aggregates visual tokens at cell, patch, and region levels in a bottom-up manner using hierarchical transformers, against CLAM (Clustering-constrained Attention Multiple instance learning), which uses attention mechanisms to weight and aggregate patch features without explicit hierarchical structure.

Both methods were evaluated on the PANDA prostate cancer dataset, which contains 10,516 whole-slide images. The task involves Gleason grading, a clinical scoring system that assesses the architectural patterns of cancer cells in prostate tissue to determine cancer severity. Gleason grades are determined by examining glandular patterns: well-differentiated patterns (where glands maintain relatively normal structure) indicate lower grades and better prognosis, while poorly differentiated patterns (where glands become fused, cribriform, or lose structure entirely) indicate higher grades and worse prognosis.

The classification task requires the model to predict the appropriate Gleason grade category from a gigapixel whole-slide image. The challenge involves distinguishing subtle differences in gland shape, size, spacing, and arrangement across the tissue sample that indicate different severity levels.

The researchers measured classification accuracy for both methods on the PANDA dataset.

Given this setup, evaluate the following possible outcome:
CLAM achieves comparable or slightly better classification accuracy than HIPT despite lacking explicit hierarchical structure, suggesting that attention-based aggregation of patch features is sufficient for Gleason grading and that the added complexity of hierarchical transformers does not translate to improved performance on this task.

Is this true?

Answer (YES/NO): YES